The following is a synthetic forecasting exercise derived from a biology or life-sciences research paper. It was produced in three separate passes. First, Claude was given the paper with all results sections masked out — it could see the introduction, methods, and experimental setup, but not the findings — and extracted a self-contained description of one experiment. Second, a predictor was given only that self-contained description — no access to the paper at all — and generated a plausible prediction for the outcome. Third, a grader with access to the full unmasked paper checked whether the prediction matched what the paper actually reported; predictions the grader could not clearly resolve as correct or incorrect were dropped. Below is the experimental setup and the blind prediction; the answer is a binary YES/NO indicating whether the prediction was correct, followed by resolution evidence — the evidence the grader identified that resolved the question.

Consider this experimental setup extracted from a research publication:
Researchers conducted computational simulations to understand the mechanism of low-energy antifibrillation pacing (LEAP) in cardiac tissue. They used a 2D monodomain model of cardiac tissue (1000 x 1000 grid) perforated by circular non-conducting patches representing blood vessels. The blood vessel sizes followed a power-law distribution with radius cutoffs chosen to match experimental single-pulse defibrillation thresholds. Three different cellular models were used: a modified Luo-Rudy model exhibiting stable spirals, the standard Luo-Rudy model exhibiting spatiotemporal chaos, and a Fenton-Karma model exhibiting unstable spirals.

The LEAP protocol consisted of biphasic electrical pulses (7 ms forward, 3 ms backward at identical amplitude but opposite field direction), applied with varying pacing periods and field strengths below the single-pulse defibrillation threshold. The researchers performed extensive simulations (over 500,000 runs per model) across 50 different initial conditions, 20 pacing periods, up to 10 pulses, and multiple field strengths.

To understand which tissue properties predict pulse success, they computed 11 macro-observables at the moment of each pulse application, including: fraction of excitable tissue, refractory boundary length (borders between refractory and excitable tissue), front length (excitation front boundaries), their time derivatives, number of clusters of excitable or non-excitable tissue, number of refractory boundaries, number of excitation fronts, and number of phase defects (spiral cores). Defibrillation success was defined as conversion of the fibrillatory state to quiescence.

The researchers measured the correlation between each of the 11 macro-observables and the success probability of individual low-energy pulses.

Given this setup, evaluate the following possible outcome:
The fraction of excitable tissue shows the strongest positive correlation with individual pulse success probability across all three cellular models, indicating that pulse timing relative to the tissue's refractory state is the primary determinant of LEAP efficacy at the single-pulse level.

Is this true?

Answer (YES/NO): NO